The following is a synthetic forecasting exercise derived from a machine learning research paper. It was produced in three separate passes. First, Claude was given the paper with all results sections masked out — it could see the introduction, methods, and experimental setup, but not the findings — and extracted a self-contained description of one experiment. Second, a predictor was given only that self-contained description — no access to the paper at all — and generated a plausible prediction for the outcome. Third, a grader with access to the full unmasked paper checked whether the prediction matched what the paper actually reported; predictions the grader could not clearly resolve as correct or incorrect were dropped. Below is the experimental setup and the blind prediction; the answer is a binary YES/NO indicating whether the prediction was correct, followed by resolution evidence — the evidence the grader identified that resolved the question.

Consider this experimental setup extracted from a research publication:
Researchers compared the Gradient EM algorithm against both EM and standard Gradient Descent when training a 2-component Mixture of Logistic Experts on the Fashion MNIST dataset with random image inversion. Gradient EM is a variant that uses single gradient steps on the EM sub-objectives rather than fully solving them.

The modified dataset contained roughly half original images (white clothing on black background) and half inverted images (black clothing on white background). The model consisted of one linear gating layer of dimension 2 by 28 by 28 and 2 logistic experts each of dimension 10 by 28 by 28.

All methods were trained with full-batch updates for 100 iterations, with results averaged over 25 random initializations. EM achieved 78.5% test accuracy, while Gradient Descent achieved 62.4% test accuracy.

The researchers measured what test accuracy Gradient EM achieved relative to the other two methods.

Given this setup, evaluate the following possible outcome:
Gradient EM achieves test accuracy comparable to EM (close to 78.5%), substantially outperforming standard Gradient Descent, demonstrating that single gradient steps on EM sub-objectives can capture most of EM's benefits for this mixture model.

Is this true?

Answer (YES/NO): NO